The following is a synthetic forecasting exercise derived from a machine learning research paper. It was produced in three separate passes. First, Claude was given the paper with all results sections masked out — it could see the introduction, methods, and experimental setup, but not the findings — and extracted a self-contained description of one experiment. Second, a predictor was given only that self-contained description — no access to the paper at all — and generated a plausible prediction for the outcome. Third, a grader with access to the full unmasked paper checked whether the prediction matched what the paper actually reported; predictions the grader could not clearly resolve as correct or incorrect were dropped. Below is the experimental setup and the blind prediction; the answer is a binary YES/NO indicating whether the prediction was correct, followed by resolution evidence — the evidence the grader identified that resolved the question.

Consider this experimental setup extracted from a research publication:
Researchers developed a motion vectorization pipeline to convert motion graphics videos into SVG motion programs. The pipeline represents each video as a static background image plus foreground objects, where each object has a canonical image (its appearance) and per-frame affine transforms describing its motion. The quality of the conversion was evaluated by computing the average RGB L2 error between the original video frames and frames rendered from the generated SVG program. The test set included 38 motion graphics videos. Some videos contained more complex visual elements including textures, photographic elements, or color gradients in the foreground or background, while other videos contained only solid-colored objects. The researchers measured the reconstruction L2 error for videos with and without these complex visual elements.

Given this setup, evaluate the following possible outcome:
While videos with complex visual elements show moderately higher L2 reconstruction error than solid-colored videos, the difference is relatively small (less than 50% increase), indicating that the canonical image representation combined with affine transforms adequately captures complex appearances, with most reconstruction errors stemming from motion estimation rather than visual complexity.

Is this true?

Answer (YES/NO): NO